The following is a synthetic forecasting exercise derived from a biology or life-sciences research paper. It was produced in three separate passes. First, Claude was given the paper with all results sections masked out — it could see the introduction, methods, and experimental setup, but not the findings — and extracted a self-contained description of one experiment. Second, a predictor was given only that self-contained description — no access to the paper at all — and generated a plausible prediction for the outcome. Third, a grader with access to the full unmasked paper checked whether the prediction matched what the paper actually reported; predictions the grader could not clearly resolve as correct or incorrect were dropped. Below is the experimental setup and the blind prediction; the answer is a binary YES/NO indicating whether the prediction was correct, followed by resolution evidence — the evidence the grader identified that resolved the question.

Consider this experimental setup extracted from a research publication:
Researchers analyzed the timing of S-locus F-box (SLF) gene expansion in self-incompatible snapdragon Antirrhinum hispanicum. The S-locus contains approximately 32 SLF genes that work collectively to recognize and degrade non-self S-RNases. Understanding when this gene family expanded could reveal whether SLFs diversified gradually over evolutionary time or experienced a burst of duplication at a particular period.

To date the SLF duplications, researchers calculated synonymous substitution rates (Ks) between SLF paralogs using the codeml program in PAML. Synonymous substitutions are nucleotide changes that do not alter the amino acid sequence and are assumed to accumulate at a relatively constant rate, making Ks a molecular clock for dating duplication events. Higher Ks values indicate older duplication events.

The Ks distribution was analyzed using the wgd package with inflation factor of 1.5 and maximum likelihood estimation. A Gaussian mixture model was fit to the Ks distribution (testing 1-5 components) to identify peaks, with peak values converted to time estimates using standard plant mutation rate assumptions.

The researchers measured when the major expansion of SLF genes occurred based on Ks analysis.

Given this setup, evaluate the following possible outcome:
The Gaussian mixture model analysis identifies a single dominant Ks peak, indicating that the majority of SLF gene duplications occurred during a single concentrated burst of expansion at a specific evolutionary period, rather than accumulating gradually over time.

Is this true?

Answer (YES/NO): YES